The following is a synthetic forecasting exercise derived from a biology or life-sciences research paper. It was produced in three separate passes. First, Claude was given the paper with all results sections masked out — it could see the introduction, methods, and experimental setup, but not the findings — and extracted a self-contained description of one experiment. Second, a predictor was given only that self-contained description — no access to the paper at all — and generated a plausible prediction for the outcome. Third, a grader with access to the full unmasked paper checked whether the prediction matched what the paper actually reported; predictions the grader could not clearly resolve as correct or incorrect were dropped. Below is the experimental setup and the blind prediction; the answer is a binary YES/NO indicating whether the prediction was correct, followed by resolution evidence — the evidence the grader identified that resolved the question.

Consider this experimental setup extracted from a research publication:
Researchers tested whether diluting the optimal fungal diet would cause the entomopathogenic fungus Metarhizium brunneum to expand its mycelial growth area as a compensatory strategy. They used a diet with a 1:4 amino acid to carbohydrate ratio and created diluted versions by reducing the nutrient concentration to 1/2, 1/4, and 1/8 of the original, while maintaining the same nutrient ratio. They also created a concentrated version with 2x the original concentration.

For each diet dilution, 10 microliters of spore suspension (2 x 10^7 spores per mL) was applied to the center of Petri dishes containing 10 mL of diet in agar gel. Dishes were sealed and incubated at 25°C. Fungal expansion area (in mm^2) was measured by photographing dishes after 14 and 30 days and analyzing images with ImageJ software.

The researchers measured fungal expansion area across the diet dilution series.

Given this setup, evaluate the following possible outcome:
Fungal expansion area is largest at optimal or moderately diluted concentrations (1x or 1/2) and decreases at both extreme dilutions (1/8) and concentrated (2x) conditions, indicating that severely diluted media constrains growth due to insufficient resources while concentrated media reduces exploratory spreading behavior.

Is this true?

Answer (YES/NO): NO